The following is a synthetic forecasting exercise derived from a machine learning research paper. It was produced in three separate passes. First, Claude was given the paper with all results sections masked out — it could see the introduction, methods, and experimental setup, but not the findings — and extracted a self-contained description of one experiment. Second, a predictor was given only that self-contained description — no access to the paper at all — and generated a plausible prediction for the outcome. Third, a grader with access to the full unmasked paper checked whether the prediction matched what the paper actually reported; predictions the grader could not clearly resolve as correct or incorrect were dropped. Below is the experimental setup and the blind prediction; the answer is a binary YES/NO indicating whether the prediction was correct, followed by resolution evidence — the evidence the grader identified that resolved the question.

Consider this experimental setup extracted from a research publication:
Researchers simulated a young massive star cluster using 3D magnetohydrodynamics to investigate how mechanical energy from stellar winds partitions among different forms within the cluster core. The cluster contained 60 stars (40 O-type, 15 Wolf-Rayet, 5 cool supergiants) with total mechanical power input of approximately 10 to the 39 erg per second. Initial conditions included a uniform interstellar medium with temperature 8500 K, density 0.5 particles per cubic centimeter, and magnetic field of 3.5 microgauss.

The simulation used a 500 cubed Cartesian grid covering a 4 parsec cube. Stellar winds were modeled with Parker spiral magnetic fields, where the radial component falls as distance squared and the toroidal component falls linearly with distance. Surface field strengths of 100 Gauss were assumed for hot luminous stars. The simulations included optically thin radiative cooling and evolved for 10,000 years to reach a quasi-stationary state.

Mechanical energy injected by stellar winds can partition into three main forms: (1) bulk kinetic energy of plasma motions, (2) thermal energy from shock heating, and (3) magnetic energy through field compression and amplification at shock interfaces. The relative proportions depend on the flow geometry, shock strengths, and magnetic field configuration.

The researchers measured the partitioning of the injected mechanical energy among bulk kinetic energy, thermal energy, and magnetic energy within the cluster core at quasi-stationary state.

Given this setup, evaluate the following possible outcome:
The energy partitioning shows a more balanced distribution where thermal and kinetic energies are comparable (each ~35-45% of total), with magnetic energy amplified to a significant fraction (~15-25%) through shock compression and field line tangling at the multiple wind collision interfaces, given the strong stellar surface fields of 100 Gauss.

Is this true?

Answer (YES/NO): NO